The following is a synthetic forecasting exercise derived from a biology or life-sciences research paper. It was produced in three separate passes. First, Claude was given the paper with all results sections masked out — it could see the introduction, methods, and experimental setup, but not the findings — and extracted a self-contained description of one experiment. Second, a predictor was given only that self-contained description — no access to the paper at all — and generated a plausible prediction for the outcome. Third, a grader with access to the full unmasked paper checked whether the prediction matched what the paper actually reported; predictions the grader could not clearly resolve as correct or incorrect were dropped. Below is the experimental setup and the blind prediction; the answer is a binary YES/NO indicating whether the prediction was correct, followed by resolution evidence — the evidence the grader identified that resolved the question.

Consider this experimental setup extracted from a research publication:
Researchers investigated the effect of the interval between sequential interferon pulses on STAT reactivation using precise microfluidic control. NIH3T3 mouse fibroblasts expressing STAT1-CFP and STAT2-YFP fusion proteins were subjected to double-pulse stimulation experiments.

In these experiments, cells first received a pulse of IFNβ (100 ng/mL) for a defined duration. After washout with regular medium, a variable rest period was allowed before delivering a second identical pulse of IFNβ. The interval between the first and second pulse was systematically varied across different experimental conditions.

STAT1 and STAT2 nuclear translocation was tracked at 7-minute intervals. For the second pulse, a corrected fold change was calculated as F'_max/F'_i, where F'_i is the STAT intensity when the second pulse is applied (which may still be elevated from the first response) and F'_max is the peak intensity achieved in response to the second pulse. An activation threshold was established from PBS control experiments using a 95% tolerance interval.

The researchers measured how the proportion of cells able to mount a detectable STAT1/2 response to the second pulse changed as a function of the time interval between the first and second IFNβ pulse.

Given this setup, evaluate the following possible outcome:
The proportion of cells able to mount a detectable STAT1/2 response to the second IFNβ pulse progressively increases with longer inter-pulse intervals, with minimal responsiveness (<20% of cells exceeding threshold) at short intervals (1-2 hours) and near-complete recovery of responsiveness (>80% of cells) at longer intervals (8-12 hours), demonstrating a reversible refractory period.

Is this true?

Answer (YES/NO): NO